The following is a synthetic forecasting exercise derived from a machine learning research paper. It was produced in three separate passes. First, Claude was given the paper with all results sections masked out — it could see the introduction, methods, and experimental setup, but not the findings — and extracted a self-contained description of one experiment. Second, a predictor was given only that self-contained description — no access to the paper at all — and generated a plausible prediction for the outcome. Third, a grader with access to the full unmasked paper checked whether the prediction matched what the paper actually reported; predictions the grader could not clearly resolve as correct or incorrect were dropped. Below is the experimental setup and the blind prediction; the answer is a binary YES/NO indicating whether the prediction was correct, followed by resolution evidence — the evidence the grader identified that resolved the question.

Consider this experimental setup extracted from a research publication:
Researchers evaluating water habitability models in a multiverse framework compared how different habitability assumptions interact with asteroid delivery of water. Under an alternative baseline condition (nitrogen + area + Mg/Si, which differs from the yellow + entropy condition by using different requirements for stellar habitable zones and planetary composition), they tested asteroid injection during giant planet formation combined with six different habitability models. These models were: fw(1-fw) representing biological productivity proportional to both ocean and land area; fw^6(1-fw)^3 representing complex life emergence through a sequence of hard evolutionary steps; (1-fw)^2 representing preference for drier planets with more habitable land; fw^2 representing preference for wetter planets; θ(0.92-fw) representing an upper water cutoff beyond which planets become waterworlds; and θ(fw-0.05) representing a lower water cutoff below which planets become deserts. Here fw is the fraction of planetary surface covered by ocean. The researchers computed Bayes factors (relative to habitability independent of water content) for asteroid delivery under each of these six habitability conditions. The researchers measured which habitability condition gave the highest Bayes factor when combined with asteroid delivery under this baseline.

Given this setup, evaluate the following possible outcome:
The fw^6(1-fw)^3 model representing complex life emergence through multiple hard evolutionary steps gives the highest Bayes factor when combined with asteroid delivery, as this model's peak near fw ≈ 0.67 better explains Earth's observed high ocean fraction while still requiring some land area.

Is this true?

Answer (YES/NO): NO